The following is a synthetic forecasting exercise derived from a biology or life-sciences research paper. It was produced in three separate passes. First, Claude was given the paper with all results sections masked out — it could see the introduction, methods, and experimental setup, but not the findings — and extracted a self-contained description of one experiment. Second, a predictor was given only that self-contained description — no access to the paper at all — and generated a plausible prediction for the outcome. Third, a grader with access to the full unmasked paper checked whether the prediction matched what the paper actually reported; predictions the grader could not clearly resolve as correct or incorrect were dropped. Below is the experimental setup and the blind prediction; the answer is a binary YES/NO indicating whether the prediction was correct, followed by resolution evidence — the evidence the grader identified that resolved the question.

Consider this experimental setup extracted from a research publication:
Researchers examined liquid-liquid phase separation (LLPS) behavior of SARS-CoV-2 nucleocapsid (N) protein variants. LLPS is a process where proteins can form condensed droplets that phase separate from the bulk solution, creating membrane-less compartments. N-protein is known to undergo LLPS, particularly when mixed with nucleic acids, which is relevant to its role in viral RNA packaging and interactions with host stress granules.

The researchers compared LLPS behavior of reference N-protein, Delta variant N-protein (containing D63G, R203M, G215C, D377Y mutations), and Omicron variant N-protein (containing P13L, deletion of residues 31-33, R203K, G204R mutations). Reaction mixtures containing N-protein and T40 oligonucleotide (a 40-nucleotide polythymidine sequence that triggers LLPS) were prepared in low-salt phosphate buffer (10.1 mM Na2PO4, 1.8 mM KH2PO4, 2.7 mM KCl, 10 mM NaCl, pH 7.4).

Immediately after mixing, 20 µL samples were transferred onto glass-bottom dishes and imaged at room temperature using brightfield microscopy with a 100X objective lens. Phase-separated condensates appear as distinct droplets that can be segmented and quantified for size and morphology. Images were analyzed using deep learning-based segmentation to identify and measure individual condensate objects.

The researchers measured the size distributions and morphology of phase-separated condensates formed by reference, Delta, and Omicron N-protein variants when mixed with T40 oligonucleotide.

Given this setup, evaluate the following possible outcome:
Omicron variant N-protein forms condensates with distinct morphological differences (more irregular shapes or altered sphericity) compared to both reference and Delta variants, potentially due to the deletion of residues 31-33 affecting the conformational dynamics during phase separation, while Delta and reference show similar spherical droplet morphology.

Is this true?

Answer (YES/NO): NO